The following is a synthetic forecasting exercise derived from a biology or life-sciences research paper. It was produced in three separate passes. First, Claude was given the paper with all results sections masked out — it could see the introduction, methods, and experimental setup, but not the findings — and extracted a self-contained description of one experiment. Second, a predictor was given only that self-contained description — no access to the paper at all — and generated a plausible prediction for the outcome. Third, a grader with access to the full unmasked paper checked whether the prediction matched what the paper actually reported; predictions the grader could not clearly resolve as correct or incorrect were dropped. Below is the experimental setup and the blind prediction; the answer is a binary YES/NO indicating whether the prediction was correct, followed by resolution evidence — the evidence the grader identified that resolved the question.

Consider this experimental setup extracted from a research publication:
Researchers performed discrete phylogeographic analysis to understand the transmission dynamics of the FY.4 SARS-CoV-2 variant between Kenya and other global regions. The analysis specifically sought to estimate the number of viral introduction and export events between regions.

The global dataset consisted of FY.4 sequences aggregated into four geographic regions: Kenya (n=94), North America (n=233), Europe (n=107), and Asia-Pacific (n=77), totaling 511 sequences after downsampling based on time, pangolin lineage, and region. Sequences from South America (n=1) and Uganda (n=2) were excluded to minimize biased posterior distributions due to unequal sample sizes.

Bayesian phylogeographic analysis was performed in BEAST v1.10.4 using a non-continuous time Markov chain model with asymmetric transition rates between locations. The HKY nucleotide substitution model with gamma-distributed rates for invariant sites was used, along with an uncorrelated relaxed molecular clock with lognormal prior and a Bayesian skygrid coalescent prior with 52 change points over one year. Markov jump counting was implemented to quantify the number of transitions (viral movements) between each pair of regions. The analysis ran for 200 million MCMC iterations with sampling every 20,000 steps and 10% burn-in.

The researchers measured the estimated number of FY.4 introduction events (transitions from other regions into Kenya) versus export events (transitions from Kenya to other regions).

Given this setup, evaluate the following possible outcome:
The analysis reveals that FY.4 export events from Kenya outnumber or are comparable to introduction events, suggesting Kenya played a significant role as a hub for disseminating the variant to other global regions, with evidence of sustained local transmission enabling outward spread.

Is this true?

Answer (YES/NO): YES